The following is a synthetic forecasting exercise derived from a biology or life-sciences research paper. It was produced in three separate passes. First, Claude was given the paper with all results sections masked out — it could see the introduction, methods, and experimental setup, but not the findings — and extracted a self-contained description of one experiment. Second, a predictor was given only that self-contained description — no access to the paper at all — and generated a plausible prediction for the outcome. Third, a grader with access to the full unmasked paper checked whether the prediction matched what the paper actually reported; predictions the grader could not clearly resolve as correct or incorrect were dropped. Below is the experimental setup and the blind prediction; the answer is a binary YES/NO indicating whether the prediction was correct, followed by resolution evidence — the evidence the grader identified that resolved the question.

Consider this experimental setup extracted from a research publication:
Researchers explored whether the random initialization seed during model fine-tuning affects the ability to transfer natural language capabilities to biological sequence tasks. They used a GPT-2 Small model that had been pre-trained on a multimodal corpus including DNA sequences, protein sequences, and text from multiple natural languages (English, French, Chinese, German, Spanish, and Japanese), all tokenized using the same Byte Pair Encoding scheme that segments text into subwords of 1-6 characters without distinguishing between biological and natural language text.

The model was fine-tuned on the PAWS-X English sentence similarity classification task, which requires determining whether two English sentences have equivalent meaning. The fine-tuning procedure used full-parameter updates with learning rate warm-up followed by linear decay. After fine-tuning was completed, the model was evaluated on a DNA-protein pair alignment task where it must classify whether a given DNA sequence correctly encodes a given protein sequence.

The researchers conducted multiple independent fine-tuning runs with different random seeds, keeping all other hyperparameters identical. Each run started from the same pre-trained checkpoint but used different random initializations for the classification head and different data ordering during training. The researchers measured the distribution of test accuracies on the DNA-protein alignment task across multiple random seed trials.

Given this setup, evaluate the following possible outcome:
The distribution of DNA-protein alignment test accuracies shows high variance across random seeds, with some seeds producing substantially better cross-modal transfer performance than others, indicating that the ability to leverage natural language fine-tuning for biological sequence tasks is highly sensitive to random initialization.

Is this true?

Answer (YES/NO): YES